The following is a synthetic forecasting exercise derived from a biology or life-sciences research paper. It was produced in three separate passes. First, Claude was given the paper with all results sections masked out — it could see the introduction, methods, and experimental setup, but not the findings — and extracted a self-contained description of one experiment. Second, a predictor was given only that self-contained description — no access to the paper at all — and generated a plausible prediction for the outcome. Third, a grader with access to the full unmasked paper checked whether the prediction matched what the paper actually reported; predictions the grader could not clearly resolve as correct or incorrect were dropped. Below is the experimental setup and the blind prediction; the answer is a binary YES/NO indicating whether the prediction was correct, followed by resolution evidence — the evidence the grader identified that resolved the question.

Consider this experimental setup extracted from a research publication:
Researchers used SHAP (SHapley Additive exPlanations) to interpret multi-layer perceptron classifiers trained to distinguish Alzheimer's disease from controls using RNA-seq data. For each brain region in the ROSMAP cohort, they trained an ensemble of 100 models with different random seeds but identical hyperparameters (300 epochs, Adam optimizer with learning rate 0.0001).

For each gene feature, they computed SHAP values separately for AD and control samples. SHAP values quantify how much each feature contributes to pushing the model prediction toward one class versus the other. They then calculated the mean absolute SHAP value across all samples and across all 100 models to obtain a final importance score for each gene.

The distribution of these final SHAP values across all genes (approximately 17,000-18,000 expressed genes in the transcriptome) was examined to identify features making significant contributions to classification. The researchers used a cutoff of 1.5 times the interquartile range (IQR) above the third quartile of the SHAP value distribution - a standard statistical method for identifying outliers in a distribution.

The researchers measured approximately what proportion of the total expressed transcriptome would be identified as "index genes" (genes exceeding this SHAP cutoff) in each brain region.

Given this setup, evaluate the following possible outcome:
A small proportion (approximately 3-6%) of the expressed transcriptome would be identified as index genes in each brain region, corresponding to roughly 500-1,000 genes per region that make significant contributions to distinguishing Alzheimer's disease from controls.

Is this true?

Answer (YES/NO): NO